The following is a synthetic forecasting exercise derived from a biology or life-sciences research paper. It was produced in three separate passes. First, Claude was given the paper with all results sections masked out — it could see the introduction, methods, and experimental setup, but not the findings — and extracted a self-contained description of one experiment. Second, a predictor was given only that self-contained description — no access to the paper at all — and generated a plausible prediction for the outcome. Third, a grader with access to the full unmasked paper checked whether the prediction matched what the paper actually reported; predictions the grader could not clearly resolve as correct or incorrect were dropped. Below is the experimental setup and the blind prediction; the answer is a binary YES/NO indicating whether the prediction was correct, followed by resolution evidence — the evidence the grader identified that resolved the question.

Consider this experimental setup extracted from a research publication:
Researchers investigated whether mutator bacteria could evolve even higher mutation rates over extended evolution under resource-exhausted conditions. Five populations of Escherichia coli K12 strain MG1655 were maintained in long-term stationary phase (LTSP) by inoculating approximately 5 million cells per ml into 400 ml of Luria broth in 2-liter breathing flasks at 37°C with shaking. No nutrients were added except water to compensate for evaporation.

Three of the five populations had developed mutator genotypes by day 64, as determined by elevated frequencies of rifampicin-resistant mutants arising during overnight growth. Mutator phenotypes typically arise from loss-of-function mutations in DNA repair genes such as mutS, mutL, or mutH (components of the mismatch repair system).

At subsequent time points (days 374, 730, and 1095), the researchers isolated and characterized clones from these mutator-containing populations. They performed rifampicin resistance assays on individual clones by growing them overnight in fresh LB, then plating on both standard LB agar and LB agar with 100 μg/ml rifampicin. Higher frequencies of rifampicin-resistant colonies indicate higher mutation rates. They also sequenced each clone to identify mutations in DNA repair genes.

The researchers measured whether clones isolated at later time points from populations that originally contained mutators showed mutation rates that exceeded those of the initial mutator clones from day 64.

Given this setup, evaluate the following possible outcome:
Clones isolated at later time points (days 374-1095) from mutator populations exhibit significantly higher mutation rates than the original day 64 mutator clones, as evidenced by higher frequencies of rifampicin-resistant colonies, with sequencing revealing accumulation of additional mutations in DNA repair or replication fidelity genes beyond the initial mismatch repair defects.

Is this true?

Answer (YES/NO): YES